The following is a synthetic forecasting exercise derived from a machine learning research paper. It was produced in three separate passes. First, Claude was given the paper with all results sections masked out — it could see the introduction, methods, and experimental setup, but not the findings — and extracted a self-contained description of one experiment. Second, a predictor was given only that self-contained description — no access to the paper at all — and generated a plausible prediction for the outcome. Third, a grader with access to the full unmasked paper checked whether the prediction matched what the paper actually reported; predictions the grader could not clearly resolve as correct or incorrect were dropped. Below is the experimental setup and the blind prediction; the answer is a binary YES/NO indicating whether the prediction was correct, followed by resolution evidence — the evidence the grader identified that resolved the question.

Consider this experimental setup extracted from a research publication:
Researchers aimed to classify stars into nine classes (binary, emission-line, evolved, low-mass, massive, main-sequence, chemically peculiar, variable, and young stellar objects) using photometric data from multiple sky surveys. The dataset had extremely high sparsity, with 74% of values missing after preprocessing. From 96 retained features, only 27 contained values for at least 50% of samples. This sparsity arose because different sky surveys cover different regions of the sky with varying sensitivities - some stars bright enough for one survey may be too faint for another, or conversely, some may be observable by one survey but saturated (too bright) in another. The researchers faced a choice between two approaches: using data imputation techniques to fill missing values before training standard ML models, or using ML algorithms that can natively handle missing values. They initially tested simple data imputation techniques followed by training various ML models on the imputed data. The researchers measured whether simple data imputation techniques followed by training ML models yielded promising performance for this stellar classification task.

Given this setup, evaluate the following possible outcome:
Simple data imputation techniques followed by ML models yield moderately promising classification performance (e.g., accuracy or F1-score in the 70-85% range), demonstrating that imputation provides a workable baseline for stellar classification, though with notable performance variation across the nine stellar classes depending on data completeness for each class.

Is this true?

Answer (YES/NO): NO